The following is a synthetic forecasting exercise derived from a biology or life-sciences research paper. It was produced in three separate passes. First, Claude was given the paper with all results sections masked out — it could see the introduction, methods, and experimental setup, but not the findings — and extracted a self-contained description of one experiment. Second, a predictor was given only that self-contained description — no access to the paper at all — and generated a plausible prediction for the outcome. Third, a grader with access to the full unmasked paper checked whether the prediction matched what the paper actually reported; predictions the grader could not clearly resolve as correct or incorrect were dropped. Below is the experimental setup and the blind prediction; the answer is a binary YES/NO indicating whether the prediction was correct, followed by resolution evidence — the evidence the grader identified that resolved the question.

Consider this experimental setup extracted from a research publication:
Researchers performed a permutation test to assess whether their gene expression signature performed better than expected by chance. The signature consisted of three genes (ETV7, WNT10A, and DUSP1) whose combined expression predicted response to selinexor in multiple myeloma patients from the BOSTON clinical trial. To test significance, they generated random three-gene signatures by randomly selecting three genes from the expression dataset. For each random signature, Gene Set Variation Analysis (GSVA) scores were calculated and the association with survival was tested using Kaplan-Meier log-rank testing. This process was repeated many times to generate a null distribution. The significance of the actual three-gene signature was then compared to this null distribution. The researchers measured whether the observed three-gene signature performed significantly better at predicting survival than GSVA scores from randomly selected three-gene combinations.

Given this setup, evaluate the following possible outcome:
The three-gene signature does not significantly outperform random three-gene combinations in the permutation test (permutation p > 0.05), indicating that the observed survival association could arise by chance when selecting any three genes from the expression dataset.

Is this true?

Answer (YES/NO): NO